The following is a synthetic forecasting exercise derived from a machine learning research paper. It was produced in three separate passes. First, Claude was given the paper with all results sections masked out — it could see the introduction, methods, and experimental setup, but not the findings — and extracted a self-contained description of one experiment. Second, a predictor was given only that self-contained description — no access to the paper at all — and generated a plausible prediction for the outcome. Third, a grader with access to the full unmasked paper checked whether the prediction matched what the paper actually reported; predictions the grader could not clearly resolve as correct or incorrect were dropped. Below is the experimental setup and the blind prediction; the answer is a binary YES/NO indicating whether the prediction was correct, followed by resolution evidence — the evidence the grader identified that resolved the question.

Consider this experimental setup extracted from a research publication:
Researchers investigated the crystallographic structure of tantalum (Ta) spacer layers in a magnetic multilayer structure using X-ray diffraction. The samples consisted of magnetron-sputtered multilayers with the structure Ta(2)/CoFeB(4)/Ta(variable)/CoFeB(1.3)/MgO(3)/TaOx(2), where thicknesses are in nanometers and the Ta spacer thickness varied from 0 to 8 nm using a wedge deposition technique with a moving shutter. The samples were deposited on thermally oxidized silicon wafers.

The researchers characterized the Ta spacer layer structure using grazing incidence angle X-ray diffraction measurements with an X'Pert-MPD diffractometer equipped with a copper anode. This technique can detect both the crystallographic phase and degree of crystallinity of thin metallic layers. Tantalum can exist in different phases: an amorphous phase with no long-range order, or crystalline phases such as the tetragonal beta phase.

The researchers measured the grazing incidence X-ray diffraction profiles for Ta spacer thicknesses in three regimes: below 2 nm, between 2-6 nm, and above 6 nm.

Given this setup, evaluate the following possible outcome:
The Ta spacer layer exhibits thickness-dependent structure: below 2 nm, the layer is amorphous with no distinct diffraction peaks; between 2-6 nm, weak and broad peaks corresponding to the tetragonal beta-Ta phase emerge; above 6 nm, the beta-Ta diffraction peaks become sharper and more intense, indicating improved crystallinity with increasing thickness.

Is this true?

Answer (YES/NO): NO